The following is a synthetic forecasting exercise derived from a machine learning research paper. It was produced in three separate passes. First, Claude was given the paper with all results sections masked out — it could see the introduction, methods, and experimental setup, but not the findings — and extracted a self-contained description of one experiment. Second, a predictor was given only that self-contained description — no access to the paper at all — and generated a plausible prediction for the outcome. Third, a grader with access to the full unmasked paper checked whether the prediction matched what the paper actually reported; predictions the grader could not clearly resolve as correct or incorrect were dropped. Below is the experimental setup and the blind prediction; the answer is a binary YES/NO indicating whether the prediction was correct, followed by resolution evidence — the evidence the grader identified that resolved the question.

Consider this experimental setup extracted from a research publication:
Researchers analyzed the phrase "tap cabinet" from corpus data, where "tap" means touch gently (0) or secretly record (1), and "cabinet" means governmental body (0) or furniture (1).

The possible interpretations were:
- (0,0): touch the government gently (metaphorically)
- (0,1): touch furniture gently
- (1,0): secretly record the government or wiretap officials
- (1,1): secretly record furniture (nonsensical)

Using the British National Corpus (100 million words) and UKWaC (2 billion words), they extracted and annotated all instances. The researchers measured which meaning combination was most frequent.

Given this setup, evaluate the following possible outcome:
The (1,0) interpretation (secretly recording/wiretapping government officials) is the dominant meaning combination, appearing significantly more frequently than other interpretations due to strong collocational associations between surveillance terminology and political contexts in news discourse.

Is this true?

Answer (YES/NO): YES